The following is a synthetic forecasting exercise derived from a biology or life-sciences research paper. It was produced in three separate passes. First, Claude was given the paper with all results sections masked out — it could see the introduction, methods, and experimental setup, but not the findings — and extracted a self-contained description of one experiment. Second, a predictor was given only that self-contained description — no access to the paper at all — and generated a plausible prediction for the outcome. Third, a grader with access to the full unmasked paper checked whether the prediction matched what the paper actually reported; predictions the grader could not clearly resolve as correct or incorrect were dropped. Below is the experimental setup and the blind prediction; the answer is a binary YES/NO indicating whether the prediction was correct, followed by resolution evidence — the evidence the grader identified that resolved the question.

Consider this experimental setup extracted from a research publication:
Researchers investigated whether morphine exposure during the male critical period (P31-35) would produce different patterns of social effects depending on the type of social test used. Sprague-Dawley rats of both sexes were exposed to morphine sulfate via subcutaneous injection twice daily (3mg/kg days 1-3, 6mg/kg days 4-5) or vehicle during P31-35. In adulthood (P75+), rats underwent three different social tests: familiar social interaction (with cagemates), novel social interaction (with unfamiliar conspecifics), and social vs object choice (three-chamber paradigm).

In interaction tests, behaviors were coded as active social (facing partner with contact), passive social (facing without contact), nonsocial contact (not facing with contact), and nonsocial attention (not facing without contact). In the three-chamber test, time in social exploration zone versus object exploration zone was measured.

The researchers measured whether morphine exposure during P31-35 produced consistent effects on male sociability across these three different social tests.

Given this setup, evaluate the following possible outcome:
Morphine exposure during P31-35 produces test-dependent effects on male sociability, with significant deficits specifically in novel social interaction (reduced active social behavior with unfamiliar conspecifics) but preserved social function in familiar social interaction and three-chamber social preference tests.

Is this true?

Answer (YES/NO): NO